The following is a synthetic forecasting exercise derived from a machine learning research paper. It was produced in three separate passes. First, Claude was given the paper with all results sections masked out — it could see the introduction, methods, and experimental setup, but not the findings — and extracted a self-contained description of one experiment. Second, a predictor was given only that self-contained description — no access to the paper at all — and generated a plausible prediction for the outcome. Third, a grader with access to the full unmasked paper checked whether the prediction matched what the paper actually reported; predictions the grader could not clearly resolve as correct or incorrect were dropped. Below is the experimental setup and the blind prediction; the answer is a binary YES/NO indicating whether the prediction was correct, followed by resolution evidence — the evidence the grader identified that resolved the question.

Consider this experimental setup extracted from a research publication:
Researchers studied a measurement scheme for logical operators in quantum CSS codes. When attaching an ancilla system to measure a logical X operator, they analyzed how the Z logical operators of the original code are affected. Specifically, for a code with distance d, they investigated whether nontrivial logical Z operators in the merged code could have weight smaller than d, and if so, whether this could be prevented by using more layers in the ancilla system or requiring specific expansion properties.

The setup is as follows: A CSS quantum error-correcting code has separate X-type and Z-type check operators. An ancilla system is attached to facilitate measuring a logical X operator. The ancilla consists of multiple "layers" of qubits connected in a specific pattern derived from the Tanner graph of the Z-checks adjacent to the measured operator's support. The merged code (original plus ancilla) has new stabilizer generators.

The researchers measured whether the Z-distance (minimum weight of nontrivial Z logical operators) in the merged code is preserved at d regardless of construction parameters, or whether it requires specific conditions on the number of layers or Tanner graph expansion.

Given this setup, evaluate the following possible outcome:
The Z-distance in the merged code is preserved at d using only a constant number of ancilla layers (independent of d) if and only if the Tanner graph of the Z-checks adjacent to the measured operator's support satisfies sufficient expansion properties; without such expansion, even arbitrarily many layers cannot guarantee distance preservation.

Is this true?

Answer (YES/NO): NO